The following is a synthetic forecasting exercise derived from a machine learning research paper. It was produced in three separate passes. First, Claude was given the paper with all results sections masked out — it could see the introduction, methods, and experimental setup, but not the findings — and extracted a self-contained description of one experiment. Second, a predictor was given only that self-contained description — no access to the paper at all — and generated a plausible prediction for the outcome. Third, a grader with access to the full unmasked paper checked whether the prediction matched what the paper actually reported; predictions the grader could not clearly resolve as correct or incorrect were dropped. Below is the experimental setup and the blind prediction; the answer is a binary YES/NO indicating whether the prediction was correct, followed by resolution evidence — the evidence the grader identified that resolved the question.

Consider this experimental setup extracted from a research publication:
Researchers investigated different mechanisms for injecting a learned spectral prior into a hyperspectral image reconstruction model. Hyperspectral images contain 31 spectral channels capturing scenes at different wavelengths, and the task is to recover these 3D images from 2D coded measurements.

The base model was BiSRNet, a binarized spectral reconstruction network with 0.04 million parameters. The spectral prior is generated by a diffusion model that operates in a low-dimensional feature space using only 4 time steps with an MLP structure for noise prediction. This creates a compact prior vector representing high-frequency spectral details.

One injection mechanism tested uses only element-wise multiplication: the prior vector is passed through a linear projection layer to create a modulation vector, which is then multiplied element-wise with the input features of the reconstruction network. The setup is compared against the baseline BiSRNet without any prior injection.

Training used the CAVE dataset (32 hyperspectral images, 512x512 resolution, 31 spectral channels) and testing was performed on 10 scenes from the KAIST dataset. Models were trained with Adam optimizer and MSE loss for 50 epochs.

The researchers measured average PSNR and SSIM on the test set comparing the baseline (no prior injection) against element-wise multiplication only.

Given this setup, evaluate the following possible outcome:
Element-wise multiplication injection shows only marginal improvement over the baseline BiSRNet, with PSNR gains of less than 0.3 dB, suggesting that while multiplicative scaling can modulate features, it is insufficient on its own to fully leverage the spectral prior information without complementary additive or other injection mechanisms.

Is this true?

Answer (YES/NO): NO